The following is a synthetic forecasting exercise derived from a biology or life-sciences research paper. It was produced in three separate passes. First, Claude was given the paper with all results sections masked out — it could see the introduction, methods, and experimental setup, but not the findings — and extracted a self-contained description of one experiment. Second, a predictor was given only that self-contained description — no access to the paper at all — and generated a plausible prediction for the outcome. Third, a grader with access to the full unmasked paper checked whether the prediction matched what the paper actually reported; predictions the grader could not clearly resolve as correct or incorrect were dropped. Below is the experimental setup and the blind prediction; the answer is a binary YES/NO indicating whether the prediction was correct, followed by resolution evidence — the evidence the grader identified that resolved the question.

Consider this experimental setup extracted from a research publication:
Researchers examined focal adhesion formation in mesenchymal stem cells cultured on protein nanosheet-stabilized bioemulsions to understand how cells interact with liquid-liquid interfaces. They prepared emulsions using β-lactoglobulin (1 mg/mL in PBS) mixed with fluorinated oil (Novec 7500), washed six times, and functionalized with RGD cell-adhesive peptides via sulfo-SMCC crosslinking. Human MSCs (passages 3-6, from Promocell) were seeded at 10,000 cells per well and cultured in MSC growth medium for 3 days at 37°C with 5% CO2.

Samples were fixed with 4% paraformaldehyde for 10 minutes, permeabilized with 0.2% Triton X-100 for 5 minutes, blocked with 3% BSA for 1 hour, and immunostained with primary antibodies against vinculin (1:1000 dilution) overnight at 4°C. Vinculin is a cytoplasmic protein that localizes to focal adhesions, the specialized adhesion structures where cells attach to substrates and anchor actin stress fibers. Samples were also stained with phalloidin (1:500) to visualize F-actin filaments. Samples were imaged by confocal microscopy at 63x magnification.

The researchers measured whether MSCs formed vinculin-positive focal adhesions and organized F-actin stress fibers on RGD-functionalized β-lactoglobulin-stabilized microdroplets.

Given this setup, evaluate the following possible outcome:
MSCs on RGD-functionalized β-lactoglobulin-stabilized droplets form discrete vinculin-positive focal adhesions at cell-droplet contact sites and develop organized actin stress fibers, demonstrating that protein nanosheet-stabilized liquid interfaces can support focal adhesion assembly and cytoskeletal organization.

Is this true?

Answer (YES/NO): YES